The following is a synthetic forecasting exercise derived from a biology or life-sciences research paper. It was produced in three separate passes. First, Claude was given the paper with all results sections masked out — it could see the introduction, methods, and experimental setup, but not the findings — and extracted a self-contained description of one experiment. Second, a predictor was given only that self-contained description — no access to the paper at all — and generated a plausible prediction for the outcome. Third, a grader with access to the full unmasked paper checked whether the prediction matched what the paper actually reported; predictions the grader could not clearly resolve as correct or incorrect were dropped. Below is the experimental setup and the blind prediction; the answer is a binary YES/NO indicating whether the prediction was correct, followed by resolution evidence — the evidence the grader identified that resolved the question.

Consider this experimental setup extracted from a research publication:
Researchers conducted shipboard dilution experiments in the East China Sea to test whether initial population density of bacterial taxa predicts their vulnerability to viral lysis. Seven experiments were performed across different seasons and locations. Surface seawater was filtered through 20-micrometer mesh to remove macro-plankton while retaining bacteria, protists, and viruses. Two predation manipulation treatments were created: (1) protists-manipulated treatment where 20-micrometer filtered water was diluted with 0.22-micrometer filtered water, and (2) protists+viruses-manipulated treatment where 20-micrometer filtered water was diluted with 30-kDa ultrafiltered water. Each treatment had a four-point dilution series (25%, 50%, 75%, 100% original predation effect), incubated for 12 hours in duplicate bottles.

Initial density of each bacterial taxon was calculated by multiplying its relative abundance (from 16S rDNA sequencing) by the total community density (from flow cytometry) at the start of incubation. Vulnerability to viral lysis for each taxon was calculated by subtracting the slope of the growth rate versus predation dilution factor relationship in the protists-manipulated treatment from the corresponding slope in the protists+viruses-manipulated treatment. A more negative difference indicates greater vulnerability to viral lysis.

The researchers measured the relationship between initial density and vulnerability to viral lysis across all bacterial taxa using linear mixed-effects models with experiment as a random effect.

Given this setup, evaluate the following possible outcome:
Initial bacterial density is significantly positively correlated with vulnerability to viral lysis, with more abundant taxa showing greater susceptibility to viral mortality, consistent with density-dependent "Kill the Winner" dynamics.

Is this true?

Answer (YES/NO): NO